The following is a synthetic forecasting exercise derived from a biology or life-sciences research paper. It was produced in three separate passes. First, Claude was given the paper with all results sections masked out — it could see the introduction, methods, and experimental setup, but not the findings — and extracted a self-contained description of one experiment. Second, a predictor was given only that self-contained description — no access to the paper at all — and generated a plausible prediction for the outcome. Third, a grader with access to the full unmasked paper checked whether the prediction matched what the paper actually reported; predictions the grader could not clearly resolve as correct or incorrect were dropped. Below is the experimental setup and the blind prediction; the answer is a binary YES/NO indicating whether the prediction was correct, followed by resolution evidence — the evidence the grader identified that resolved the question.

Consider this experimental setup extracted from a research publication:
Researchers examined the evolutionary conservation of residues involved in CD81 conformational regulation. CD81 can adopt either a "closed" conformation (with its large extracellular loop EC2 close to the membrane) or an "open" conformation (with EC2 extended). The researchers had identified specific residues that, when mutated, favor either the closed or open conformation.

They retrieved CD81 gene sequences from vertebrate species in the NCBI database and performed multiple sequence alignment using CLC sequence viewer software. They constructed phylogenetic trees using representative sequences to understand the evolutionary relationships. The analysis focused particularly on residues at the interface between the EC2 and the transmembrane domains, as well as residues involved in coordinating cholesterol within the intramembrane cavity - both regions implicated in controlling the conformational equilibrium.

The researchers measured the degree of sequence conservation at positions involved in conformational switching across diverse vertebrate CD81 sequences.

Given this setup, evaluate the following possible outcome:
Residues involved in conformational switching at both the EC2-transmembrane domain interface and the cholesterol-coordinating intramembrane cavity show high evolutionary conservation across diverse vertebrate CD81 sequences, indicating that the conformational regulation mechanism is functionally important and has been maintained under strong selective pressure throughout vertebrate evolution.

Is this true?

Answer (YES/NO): YES